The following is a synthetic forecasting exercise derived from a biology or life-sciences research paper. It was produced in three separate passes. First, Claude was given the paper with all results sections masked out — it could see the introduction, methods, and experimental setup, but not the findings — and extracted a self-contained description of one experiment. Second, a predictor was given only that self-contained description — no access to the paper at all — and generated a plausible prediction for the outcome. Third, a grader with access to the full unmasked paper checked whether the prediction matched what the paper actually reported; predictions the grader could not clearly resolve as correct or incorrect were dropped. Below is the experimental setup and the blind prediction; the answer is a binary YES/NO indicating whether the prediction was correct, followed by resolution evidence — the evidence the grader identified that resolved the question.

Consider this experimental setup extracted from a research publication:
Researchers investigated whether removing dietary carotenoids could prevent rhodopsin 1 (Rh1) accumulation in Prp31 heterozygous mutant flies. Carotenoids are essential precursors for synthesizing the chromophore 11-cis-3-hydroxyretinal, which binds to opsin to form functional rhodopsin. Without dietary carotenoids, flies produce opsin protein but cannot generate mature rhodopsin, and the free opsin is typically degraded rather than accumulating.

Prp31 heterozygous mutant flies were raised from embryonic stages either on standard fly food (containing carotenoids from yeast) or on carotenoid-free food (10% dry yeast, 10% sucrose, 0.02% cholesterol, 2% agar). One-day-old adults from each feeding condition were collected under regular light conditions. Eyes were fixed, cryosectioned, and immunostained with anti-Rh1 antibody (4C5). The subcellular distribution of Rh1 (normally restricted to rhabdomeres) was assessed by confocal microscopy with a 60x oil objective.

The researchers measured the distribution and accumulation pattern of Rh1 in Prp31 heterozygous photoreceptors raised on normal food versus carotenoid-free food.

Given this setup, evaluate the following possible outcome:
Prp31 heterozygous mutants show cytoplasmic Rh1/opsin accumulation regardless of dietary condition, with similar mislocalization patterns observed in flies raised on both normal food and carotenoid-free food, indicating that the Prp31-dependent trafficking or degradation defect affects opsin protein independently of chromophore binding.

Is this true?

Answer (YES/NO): NO